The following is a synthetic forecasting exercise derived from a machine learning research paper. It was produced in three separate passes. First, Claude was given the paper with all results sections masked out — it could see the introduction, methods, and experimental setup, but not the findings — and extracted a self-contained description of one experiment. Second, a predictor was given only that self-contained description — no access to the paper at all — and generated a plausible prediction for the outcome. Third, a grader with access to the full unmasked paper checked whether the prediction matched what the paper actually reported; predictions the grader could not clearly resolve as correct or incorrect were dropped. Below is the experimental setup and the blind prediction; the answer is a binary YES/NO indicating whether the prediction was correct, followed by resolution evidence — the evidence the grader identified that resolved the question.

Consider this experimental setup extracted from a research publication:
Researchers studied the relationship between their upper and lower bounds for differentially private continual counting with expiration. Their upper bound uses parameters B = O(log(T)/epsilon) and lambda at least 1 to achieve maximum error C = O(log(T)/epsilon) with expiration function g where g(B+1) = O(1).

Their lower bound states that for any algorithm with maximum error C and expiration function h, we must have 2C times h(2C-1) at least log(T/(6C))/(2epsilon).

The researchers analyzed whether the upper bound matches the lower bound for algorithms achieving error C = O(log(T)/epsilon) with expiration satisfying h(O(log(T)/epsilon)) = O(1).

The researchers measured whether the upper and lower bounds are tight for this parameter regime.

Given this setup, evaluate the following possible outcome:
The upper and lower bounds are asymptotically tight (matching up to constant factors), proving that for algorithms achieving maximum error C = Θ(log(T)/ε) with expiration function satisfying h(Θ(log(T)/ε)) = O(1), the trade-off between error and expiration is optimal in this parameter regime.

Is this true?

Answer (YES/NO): YES